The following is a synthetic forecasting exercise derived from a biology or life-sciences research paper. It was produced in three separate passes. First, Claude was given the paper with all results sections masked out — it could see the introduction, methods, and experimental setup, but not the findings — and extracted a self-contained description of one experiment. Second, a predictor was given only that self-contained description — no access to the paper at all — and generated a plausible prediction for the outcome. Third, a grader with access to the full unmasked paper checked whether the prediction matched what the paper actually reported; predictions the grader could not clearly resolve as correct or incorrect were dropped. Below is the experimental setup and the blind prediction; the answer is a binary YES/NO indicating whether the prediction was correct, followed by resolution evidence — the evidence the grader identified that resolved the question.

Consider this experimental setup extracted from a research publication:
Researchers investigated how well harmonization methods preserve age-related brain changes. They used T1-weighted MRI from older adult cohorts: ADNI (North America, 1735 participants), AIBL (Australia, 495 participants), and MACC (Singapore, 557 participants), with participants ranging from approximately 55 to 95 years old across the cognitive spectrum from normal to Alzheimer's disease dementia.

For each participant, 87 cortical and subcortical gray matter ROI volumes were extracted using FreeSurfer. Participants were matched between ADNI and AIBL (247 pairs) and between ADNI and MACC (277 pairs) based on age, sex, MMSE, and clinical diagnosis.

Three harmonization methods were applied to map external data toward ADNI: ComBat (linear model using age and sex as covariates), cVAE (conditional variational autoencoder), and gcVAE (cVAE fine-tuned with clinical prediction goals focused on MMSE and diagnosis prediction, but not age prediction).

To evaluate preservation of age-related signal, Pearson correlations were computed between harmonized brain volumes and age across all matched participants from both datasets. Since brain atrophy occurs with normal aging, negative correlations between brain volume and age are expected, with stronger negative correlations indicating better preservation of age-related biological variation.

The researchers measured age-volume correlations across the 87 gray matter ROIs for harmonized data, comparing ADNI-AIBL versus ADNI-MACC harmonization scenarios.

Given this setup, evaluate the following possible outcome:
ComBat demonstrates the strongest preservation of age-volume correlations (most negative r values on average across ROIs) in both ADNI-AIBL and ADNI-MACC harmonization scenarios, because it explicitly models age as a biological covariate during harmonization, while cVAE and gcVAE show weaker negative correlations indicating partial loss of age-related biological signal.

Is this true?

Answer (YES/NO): NO